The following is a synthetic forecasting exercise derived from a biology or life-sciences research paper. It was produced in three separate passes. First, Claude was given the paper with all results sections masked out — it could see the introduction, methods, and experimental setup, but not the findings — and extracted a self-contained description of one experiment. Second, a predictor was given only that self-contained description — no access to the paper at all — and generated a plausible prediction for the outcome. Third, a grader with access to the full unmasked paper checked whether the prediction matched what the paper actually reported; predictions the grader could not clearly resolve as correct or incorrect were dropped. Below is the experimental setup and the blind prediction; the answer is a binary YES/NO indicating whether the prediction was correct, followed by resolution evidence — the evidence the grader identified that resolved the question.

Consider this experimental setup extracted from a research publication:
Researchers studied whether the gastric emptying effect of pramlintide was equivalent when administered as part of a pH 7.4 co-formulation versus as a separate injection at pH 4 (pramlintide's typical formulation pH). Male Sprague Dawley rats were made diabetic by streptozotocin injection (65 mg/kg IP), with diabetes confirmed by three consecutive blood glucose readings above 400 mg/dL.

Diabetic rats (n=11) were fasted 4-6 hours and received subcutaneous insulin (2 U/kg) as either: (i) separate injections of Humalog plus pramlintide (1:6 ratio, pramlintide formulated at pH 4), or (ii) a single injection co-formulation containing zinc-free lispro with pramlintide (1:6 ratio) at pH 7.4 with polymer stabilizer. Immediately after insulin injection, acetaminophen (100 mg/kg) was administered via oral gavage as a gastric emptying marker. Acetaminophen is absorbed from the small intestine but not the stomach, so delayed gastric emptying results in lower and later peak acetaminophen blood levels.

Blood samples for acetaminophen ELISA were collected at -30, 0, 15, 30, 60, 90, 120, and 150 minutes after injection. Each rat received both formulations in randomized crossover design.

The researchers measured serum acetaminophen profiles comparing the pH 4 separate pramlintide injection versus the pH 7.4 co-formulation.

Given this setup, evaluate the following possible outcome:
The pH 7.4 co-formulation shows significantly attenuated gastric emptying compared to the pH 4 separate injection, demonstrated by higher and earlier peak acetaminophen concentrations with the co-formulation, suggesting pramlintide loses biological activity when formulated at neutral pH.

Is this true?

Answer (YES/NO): NO